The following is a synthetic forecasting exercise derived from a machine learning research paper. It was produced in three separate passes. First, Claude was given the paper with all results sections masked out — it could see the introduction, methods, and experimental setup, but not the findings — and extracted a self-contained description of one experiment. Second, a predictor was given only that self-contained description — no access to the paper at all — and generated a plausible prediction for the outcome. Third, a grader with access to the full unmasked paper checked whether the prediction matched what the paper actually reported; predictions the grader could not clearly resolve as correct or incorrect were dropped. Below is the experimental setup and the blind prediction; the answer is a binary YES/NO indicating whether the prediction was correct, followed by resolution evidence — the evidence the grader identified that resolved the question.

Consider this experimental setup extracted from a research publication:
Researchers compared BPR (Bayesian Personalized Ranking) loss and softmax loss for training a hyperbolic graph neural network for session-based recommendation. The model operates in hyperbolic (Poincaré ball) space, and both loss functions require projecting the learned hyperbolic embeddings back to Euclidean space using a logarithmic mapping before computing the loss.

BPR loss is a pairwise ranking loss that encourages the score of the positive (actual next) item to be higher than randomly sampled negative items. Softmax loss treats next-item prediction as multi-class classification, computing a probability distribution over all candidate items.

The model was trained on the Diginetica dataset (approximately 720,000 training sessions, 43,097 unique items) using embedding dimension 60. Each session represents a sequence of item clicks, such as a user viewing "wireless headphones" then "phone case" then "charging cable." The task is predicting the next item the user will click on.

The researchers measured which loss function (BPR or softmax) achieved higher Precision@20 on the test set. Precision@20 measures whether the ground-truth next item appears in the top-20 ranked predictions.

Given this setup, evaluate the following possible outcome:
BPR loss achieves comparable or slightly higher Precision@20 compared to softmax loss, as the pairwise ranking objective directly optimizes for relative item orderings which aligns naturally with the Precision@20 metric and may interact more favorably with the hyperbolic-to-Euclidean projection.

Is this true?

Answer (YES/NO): YES